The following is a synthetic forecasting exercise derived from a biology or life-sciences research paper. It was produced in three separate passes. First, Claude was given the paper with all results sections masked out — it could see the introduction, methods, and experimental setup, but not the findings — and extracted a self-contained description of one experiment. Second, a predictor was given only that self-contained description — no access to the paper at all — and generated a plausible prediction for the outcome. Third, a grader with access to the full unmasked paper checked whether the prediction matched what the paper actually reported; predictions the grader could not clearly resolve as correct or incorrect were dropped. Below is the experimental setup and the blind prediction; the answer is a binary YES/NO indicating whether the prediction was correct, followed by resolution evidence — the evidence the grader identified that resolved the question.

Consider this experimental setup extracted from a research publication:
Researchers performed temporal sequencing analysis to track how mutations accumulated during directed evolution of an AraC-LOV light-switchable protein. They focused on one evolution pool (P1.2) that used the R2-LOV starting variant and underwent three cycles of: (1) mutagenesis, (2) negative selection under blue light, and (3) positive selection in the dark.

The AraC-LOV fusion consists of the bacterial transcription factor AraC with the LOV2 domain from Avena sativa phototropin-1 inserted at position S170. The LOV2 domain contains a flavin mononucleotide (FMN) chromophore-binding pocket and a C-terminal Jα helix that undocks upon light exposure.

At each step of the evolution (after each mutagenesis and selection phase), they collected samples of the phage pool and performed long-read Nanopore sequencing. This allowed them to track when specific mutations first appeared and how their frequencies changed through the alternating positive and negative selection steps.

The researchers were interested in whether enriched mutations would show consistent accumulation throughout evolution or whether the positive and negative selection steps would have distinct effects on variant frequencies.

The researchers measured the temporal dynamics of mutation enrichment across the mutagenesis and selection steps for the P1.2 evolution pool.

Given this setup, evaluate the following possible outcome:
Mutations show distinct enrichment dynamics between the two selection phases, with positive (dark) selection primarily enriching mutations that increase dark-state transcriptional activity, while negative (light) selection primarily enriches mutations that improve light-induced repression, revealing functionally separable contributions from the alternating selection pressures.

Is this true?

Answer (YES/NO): NO